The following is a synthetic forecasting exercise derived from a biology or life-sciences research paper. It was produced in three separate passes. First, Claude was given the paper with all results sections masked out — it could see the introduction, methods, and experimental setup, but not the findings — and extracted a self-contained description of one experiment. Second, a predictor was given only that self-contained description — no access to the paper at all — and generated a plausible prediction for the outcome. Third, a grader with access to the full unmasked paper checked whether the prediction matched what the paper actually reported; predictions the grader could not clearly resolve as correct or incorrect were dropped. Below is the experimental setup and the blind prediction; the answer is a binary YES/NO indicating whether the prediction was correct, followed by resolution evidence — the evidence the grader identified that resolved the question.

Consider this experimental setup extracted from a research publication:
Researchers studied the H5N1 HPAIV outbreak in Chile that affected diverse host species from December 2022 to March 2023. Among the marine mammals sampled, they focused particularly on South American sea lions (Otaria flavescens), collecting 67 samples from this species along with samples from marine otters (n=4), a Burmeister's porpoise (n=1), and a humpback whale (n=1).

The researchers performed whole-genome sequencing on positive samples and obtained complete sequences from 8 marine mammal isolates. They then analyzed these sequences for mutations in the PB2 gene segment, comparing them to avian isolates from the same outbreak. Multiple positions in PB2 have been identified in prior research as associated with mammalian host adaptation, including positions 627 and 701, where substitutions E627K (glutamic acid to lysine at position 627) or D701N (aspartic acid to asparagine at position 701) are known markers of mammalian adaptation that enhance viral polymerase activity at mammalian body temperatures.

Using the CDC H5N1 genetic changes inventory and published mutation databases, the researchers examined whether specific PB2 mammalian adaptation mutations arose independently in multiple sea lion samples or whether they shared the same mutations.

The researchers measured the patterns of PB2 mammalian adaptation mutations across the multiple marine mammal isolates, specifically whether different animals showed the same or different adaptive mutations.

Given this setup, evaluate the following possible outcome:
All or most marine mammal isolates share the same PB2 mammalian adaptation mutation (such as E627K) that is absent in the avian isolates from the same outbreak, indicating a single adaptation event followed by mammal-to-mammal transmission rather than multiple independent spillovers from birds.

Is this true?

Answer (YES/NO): NO